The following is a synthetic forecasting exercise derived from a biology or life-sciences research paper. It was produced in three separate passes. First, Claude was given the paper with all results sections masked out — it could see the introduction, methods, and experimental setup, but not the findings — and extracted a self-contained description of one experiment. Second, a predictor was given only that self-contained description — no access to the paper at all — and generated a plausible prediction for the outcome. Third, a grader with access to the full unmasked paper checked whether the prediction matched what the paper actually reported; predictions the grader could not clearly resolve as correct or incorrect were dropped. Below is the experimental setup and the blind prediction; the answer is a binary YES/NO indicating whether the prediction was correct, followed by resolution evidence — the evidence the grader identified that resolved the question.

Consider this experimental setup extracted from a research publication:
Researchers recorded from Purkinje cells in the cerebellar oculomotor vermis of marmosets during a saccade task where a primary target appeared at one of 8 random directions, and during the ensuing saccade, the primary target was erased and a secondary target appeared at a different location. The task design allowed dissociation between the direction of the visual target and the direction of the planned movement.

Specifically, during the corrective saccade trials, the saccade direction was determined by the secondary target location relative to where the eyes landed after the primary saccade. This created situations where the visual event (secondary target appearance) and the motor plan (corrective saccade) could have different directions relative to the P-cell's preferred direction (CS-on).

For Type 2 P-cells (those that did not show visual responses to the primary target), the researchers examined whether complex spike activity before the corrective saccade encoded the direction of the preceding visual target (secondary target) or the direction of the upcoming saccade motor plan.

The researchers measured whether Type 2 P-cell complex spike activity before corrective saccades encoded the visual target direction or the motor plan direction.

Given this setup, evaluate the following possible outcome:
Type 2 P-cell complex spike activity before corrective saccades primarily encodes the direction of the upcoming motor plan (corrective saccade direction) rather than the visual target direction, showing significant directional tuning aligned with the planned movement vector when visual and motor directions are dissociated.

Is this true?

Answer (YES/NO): YES